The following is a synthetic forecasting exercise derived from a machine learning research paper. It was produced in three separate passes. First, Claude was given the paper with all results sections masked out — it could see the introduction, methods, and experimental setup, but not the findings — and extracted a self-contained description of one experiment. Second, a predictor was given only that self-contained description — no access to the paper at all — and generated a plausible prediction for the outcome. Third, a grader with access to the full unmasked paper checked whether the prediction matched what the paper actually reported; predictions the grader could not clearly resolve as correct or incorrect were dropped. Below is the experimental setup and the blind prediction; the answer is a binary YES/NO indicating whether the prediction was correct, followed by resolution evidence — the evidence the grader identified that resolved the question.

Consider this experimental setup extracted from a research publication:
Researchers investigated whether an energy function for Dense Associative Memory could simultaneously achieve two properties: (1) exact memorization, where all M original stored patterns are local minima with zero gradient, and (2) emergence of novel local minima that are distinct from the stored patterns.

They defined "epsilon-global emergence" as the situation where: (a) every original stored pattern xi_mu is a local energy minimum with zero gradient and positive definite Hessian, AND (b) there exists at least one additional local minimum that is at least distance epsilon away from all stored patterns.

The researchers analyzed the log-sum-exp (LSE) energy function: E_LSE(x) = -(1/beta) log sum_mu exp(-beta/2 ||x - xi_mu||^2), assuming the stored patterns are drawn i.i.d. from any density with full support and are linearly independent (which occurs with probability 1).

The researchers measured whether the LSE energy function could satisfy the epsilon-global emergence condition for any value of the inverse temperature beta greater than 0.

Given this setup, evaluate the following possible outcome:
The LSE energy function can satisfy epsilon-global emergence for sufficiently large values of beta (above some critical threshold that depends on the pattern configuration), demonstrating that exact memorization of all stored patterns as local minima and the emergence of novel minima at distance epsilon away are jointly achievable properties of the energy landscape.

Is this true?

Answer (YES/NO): NO